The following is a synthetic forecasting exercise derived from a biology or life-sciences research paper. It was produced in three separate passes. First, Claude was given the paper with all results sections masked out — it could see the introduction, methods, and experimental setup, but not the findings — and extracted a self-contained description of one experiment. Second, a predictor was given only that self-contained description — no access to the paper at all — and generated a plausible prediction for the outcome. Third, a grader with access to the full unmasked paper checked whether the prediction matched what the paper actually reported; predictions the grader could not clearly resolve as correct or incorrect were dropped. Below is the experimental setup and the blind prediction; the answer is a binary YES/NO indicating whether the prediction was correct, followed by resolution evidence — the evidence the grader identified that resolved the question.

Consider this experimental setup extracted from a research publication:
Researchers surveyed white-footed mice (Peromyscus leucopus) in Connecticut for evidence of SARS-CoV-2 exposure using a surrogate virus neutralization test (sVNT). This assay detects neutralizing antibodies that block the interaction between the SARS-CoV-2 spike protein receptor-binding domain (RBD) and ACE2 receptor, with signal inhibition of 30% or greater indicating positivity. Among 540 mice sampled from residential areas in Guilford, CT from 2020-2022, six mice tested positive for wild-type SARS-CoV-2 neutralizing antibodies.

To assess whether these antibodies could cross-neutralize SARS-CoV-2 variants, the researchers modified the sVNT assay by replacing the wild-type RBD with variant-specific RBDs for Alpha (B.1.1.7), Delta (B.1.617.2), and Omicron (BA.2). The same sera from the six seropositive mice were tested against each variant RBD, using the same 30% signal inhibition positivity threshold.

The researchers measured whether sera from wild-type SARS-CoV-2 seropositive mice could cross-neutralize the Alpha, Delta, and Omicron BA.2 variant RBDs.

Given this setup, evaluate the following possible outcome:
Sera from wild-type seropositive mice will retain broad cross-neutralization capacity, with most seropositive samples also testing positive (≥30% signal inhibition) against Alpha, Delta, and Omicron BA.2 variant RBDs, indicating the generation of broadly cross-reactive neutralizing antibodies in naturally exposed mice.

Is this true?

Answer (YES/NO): NO